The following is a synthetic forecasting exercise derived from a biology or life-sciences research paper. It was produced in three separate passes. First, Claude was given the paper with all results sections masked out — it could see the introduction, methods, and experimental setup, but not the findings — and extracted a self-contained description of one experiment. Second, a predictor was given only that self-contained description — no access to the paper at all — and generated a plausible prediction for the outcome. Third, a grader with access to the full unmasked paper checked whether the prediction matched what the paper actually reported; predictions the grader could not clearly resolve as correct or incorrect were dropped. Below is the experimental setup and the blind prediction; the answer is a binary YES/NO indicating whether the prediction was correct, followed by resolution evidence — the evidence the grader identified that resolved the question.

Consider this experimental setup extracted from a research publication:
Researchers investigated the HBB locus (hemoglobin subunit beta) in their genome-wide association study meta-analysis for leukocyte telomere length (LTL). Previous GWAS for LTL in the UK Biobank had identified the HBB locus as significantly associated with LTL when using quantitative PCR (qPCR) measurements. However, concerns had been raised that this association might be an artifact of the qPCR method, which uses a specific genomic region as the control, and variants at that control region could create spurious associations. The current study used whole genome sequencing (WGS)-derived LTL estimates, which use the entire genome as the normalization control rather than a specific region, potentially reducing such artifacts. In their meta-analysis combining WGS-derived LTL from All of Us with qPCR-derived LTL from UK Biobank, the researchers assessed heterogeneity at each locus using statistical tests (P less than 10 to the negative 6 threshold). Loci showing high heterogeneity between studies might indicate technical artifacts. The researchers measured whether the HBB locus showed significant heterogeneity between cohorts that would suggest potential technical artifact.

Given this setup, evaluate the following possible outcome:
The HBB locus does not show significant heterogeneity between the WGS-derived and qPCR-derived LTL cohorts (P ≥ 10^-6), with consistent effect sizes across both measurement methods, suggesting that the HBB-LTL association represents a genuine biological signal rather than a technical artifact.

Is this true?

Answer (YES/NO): NO